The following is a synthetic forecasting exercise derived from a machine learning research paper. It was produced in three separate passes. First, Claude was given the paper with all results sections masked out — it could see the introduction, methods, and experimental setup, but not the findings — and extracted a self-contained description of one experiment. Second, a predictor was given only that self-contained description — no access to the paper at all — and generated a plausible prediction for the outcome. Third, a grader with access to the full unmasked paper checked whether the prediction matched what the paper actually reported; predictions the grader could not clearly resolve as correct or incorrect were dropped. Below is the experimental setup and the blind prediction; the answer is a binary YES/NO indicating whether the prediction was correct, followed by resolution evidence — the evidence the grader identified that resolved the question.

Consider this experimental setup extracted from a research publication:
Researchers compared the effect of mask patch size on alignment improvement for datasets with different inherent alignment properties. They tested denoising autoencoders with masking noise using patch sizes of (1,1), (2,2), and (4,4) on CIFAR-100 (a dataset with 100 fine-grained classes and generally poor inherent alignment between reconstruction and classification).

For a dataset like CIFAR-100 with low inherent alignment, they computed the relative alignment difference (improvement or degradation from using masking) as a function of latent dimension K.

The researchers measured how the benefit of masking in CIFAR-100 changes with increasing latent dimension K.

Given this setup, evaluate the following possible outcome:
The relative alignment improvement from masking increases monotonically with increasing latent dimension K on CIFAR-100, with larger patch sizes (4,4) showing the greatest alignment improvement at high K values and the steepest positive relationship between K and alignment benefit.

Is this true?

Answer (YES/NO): NO